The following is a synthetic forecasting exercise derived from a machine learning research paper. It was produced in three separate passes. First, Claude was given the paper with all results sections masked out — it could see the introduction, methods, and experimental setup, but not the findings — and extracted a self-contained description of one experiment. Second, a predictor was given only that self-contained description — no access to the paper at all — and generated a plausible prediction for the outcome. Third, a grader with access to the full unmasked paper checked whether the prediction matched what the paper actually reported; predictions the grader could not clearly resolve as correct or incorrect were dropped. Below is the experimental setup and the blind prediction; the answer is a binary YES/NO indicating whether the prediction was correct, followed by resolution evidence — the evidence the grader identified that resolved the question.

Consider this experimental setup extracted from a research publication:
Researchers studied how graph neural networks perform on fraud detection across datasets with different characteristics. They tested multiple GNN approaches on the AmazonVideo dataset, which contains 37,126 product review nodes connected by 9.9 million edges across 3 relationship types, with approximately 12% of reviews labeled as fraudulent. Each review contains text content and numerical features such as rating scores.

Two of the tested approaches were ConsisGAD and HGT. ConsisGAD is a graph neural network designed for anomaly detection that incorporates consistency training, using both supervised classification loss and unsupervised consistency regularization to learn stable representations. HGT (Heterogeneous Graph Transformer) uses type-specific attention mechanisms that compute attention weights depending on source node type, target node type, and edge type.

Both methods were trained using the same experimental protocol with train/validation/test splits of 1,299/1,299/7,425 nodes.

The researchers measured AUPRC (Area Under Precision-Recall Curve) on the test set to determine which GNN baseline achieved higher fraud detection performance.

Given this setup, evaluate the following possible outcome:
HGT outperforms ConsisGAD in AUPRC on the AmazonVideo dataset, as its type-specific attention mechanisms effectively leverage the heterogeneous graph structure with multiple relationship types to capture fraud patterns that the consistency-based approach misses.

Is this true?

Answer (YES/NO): YES